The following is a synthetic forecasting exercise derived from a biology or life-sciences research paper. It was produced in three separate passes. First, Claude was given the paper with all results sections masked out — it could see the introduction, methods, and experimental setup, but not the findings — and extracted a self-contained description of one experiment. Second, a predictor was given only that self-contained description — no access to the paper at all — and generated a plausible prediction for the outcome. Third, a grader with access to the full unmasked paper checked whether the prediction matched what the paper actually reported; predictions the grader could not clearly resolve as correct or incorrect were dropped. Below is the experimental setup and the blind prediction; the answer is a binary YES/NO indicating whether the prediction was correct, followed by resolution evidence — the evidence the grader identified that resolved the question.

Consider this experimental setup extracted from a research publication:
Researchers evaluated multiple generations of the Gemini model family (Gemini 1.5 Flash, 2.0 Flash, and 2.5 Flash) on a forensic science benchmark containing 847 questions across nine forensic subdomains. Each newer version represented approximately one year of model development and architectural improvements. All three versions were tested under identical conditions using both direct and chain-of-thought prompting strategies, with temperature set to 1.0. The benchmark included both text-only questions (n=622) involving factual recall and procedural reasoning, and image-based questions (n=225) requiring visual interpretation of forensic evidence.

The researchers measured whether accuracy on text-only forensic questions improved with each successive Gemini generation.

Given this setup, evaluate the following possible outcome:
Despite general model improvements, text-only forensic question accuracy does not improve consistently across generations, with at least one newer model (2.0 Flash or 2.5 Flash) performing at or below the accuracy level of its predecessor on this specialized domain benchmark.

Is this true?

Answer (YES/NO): NO